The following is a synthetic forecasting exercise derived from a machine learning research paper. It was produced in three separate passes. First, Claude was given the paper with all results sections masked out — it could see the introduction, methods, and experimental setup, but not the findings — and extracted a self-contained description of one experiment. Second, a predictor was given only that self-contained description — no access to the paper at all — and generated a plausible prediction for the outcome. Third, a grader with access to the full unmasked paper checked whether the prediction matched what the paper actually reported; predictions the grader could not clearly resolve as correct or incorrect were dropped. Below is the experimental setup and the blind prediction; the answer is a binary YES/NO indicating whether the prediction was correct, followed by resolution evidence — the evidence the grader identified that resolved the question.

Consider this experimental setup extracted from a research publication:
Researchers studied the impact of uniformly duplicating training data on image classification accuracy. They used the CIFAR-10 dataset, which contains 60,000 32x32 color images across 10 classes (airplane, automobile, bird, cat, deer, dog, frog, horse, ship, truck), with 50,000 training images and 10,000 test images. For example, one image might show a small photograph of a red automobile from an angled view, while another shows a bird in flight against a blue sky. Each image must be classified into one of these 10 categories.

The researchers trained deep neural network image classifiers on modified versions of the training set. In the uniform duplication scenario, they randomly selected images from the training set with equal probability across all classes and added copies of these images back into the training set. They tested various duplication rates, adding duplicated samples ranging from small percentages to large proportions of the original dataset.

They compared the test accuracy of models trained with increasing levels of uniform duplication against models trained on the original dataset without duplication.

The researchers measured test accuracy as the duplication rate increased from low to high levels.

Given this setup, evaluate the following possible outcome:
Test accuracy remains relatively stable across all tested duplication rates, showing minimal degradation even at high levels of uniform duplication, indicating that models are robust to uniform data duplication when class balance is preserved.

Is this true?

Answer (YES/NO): NO